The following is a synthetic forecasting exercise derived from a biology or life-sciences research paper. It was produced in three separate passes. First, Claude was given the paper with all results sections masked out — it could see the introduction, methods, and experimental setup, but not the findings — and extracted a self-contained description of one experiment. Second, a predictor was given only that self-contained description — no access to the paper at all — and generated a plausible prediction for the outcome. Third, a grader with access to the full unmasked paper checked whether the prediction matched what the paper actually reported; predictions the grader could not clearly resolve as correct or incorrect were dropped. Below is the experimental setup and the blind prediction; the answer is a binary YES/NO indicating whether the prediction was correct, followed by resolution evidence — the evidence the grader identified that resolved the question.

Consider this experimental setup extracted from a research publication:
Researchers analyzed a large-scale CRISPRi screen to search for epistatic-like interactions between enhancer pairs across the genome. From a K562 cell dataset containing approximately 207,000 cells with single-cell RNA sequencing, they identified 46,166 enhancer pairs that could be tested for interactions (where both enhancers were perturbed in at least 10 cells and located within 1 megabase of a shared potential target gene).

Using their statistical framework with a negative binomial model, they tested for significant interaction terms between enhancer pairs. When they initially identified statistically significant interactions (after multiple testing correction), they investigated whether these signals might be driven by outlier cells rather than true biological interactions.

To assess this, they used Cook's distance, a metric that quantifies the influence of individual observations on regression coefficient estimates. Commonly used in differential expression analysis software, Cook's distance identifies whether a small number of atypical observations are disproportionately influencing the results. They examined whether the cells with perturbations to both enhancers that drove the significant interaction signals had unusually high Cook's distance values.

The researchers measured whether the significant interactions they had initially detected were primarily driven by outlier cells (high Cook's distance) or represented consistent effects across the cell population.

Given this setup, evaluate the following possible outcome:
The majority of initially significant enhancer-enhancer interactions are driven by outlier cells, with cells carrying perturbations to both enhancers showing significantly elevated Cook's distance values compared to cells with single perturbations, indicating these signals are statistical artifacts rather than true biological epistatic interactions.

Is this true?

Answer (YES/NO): YES